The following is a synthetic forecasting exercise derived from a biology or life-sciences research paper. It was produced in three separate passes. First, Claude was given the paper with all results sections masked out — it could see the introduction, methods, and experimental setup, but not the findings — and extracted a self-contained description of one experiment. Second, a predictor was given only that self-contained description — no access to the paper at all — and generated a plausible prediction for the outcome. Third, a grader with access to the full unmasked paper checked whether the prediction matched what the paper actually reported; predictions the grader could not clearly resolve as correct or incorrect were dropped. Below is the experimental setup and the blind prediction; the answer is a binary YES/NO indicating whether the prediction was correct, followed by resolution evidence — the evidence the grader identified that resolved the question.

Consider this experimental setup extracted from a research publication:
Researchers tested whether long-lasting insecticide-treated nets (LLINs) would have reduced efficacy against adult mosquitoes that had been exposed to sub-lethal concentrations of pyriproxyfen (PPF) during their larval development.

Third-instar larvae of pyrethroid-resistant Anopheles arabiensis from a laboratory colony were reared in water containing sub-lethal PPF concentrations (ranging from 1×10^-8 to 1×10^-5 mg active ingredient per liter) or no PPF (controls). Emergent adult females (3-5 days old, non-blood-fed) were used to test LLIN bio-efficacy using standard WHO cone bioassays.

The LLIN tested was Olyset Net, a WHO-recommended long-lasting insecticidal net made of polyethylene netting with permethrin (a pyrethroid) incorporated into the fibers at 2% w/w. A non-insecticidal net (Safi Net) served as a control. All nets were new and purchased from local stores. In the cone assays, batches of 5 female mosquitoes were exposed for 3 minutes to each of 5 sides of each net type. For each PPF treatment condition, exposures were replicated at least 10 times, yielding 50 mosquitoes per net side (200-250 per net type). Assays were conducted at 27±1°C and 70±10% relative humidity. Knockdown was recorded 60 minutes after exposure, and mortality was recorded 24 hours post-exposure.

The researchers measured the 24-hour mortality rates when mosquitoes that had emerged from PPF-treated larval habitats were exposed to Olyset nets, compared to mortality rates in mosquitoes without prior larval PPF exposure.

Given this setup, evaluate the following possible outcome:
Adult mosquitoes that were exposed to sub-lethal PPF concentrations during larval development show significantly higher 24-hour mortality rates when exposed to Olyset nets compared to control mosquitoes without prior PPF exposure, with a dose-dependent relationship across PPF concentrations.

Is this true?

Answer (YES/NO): NO